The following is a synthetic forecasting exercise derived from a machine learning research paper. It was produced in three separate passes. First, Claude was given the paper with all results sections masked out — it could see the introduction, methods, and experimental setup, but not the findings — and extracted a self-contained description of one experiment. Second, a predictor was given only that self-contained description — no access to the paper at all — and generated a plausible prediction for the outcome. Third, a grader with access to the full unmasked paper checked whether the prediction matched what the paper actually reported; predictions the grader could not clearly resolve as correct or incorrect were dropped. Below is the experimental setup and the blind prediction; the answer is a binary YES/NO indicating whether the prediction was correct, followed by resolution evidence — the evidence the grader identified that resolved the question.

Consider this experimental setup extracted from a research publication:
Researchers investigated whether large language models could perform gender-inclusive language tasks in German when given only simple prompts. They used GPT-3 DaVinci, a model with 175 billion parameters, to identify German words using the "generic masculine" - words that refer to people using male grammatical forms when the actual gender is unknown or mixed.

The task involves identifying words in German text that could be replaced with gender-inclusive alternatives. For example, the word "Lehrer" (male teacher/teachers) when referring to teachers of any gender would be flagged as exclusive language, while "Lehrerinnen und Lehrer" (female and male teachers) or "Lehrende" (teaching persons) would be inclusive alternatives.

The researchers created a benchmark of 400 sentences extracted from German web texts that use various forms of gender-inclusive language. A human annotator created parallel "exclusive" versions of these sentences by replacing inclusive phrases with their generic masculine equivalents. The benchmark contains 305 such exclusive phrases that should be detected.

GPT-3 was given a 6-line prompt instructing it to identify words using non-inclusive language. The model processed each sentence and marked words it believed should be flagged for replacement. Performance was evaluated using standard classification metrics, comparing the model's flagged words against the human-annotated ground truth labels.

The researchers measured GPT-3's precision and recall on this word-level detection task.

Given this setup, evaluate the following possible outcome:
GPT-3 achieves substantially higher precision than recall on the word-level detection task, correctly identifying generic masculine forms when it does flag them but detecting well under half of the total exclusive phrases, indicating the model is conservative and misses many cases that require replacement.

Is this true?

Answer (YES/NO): NO